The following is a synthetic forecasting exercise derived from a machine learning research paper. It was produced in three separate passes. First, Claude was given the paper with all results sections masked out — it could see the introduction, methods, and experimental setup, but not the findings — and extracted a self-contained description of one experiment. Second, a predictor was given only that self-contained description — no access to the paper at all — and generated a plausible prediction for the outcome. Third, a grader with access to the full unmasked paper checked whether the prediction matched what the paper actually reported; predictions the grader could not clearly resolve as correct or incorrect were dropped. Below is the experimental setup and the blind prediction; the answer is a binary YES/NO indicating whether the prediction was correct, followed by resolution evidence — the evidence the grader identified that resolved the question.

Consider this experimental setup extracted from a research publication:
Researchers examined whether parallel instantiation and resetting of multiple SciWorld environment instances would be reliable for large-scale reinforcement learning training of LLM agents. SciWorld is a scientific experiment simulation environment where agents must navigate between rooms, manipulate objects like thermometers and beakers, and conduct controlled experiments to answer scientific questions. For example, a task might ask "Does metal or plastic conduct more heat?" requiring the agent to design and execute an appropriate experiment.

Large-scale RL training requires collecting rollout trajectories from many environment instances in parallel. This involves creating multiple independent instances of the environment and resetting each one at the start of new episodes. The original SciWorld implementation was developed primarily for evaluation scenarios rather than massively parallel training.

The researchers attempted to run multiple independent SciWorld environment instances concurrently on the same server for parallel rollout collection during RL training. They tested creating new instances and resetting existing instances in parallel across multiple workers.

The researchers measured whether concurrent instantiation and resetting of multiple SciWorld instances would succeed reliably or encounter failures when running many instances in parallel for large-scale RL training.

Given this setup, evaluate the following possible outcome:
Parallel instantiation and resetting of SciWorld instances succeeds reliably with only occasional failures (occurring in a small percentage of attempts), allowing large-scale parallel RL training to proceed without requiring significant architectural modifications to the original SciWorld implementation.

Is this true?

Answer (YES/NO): NO